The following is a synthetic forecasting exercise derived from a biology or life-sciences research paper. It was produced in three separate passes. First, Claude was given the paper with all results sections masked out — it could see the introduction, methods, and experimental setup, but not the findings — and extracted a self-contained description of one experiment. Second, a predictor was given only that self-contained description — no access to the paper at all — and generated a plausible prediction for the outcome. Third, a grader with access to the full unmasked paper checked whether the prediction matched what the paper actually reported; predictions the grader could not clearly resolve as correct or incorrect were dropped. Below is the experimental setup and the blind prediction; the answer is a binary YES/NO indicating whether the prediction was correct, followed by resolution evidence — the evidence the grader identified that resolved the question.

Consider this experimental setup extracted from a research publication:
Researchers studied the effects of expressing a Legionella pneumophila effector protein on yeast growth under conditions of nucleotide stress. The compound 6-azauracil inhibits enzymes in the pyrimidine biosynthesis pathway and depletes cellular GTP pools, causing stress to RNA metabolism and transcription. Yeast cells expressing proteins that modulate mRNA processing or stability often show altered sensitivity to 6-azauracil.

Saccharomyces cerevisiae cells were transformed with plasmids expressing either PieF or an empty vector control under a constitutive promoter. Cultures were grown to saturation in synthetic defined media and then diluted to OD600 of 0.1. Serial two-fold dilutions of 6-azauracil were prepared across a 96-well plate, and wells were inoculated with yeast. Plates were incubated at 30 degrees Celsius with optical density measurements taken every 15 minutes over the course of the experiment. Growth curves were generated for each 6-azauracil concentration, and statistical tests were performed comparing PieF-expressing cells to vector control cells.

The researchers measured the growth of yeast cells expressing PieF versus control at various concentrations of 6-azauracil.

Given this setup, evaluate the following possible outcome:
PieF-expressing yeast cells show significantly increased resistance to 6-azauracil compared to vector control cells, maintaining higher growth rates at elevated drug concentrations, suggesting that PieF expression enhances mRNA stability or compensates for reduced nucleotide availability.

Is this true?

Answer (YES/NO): NO